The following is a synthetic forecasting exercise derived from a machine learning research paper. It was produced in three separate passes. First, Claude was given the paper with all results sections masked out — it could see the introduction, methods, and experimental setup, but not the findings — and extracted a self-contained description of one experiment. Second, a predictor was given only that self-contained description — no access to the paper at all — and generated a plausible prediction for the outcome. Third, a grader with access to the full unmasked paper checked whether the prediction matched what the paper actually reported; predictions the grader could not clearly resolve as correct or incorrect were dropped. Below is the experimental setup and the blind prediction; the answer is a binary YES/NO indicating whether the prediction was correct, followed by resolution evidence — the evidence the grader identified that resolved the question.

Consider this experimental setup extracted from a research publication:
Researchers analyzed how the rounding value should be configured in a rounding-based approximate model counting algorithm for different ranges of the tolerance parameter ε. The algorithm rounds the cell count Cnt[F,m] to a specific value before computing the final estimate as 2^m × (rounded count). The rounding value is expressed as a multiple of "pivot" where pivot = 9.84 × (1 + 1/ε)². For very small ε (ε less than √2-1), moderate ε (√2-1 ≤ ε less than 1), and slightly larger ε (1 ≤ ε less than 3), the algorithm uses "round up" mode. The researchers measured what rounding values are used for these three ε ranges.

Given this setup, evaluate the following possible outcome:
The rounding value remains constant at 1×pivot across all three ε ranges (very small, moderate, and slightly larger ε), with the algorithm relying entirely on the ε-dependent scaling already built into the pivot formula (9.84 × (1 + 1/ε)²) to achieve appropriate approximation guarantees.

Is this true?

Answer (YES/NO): NO